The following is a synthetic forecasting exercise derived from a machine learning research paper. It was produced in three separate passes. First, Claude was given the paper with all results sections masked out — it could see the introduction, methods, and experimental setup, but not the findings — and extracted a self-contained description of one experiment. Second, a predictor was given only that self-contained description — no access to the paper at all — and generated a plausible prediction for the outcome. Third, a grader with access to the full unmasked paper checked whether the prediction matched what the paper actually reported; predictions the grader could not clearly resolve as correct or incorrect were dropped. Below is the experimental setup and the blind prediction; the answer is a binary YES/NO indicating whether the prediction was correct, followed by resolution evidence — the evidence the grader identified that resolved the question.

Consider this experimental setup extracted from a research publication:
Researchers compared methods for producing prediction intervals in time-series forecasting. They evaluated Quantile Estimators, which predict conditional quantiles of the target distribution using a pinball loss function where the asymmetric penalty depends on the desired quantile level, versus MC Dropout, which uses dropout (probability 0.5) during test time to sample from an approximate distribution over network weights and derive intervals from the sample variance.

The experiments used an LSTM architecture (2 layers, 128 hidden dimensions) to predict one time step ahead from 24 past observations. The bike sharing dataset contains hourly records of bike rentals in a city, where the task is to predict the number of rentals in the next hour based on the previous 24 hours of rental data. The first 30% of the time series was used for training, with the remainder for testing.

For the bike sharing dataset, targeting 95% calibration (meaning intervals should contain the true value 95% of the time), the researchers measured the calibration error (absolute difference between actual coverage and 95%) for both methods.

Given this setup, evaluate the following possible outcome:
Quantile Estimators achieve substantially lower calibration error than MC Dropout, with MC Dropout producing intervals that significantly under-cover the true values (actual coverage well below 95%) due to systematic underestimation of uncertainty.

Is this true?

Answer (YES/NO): NO